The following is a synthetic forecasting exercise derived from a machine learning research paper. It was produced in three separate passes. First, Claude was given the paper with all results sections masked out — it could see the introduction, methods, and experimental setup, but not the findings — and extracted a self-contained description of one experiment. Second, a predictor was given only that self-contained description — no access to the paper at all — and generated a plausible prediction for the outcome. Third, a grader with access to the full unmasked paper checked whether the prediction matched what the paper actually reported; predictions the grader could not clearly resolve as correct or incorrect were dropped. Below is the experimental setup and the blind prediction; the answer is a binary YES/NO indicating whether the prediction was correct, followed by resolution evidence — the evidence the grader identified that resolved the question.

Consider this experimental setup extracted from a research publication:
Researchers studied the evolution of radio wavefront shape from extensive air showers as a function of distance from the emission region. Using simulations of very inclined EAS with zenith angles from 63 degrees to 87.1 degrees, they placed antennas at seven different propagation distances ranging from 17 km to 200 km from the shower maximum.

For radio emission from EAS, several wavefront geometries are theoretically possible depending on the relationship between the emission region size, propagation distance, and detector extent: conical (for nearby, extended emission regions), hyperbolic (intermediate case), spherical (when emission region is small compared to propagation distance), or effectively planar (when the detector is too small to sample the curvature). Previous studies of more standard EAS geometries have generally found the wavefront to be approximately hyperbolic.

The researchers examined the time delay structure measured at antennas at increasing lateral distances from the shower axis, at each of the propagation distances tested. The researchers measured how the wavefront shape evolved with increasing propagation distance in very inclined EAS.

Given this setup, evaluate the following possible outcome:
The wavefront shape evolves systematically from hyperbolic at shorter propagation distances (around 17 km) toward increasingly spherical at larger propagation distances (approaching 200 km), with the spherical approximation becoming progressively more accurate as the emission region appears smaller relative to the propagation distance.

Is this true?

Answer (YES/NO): YES